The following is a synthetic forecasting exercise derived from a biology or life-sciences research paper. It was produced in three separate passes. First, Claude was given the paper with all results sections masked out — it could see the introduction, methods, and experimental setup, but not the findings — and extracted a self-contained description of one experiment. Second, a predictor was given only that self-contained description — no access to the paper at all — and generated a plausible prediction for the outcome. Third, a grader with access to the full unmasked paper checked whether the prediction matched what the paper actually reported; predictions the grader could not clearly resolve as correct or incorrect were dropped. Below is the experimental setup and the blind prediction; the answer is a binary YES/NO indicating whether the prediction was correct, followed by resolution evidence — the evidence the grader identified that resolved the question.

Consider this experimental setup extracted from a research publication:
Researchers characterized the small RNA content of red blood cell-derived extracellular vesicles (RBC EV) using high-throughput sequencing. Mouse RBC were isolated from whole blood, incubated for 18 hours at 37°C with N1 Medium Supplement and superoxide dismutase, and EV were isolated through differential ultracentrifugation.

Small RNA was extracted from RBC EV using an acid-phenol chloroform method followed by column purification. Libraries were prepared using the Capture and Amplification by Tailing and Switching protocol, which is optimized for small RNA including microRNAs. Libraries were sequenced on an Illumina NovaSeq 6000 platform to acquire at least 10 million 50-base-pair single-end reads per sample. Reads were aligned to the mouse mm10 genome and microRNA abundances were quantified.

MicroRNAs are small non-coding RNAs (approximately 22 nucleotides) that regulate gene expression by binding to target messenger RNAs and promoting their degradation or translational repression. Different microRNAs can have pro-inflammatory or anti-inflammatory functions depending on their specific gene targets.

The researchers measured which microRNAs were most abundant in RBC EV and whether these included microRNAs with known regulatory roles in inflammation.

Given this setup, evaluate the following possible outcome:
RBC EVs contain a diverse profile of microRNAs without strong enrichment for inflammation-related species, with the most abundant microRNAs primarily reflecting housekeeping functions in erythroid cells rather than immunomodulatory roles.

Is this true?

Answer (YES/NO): NO